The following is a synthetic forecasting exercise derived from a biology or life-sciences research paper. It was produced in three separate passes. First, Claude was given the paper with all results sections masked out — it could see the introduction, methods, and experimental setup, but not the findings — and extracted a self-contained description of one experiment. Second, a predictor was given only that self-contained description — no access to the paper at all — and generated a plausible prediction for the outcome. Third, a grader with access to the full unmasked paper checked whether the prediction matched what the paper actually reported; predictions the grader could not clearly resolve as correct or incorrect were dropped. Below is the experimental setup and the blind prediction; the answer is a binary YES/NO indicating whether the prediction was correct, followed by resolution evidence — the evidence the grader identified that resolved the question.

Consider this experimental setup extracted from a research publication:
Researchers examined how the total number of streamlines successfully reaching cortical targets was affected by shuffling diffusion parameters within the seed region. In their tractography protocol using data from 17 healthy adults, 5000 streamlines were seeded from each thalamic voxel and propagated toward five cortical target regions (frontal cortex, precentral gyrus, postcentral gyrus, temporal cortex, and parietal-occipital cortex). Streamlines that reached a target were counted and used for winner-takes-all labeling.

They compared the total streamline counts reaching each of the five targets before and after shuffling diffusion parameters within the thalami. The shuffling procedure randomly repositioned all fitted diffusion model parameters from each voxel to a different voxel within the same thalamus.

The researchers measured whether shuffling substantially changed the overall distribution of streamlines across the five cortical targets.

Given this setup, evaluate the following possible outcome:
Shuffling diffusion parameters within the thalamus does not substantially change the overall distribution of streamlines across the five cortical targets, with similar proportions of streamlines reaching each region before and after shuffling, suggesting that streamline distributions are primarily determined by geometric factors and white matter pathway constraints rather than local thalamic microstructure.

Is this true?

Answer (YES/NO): YES